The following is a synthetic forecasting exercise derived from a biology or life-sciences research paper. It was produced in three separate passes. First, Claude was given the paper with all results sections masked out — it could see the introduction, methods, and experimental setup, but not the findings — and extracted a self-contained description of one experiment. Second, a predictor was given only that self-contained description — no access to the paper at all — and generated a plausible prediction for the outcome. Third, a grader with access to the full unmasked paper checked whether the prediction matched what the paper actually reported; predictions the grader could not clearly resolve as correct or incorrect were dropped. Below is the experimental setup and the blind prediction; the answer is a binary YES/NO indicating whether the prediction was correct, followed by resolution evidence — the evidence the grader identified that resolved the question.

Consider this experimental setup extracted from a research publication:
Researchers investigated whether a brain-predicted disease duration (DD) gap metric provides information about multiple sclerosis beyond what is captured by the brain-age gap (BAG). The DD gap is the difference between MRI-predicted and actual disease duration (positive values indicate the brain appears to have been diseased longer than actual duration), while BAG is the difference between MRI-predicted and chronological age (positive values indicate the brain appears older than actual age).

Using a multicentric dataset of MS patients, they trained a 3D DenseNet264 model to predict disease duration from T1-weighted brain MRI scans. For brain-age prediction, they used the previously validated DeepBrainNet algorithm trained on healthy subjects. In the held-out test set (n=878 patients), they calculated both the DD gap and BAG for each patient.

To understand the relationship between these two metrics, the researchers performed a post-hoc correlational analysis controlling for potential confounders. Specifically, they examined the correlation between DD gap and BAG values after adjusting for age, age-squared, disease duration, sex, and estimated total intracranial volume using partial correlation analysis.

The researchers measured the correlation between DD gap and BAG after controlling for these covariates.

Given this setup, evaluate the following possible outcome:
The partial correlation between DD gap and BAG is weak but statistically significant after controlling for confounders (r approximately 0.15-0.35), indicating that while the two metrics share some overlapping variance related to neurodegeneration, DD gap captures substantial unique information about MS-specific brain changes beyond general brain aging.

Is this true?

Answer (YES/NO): NO